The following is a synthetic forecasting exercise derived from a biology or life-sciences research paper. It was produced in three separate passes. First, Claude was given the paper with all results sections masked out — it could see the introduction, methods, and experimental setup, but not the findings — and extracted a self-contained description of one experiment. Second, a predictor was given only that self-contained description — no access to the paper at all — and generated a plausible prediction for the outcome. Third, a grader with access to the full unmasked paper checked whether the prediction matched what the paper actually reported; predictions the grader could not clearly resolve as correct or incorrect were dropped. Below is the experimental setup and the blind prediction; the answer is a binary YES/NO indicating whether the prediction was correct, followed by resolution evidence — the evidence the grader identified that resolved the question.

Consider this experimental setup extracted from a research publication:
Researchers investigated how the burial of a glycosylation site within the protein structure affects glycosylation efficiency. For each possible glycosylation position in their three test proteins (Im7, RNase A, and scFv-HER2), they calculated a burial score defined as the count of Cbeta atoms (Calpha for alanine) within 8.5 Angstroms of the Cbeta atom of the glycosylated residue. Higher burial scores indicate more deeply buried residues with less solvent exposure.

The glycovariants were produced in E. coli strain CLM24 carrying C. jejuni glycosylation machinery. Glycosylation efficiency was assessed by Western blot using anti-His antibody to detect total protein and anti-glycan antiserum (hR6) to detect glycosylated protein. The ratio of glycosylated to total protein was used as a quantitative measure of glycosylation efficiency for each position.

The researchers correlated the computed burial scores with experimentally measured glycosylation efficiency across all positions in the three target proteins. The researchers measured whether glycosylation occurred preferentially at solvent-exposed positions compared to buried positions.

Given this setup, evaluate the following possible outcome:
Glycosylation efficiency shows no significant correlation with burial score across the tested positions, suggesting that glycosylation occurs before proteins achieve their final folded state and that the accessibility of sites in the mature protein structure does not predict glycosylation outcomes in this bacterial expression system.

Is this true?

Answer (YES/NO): YES